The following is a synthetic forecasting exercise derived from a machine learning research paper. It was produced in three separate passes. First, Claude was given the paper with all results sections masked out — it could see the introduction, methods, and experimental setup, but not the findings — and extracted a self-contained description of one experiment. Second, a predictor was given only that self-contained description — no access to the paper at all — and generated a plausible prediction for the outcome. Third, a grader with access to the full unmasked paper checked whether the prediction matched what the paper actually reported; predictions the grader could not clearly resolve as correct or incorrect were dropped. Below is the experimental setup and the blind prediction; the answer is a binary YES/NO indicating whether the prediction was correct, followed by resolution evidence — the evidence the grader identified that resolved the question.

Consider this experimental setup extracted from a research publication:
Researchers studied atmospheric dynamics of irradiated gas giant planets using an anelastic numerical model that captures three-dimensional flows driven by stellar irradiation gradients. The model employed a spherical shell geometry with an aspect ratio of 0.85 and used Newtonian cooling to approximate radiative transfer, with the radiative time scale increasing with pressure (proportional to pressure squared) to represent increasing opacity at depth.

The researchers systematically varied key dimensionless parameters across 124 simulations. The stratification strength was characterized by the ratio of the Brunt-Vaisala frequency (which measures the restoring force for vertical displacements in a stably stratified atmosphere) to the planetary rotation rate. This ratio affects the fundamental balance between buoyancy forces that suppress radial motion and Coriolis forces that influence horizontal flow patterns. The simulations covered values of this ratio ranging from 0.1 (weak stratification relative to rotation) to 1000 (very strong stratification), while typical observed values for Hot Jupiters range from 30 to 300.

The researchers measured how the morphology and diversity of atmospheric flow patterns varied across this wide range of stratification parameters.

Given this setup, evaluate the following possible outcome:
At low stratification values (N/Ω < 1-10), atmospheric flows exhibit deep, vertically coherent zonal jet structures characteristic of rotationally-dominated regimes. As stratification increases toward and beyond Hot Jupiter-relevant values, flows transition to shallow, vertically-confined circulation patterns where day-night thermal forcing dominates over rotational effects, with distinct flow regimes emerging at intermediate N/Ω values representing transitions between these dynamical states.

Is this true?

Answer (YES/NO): NO